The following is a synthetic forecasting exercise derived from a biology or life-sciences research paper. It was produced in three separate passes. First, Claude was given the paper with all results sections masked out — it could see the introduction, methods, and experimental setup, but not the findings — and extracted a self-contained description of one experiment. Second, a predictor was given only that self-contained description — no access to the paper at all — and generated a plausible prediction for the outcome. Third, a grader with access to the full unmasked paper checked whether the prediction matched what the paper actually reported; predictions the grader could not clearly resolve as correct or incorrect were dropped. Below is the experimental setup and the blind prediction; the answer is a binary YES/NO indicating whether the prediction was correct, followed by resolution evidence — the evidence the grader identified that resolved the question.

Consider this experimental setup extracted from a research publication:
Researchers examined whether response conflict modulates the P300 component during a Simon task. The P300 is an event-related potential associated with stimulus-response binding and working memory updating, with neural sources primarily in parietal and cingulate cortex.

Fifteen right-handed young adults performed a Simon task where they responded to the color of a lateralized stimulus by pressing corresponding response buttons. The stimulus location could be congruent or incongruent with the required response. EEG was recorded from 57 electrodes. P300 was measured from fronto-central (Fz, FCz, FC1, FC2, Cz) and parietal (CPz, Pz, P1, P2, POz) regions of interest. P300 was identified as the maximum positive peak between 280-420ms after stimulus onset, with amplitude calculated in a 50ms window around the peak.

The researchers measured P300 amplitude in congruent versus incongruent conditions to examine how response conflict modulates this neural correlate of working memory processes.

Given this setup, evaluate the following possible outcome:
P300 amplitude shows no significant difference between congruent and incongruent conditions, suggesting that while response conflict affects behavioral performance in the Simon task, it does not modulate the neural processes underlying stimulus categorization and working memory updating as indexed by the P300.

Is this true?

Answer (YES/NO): YES